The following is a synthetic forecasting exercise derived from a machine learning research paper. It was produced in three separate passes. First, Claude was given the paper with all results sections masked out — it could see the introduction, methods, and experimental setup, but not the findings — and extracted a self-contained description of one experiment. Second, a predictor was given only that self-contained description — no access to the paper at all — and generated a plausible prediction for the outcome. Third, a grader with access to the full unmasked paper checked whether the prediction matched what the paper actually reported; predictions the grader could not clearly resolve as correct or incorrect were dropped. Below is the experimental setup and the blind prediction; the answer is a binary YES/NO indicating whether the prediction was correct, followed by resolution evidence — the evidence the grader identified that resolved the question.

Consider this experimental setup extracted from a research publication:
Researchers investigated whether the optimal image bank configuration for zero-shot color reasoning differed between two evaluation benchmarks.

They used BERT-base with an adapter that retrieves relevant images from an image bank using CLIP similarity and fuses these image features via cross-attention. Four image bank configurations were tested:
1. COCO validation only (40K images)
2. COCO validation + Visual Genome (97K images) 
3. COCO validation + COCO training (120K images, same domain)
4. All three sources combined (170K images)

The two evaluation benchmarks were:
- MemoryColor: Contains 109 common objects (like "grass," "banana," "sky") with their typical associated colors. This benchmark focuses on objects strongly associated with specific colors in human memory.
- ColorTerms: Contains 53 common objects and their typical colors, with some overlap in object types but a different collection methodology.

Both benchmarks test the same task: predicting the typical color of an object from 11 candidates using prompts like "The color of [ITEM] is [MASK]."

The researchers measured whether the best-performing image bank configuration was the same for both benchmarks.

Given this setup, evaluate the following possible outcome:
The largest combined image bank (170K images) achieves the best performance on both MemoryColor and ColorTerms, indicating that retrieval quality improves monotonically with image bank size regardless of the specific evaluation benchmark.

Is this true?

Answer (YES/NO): NO